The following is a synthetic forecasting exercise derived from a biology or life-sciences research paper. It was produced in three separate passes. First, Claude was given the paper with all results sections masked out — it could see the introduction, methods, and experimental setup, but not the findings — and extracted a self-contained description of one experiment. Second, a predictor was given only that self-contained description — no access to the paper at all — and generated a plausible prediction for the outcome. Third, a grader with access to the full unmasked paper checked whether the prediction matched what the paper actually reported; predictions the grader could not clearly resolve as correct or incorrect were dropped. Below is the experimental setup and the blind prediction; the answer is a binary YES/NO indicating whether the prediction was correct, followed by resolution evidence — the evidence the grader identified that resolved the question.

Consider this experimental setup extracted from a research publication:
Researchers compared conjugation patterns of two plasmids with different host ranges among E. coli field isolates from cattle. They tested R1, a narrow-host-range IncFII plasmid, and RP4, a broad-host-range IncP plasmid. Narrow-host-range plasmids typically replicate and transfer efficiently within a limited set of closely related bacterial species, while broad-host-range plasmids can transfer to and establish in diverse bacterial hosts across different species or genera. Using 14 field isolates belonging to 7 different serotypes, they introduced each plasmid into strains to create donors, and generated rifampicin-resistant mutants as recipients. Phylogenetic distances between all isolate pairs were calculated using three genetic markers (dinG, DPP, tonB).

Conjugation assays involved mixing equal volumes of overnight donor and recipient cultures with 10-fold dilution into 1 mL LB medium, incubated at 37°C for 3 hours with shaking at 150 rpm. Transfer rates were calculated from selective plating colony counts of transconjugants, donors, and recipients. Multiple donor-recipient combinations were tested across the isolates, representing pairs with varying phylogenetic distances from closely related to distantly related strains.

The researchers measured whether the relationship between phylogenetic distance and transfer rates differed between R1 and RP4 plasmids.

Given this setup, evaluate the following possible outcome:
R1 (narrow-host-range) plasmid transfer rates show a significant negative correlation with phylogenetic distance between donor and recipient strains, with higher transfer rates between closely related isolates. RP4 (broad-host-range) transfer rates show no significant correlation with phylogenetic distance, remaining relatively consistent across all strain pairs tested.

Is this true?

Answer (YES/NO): NO